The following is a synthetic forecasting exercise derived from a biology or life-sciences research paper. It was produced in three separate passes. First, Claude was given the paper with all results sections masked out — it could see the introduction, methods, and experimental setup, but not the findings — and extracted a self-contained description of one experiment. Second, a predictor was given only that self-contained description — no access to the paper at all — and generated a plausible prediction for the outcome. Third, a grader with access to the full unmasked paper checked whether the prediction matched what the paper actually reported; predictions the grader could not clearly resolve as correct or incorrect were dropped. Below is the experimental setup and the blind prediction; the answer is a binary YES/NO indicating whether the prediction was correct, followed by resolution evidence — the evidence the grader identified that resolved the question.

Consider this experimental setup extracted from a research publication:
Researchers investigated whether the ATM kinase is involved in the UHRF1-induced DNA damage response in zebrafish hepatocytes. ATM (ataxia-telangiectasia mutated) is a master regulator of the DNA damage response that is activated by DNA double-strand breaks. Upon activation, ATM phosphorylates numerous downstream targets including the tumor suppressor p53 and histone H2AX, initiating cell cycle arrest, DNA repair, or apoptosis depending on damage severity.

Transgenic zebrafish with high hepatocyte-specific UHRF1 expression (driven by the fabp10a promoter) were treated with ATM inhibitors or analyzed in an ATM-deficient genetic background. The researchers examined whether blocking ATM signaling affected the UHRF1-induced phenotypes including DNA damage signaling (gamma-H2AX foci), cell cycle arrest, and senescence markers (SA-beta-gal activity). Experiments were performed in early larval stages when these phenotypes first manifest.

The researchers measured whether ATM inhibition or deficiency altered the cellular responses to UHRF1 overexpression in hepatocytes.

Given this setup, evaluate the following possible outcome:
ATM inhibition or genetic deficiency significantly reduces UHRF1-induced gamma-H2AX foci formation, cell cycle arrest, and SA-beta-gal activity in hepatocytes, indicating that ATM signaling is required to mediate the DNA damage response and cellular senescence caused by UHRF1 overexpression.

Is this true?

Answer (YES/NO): NO